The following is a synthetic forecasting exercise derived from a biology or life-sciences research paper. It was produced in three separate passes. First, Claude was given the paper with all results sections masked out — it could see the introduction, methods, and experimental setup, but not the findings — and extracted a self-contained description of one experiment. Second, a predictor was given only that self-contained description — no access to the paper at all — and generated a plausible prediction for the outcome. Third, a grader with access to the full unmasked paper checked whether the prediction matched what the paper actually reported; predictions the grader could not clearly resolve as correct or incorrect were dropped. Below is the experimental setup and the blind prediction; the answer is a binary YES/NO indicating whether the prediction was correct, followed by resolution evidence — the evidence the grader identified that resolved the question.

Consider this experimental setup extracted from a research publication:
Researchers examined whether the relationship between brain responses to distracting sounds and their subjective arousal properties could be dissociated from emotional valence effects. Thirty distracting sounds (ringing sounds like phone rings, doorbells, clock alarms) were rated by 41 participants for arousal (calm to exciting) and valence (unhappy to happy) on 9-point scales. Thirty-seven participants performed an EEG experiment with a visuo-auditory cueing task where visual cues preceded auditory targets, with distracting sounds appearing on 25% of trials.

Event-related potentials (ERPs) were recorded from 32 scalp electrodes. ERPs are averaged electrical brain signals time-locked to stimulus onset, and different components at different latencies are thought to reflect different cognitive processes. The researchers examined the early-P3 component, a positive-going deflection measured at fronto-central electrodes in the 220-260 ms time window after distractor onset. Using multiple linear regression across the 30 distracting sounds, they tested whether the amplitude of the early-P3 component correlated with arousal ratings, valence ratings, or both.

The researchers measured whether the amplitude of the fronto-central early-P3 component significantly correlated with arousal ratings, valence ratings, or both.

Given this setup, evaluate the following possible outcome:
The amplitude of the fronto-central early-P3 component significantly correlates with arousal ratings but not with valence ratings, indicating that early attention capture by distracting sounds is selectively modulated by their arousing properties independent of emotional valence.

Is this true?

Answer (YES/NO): YES